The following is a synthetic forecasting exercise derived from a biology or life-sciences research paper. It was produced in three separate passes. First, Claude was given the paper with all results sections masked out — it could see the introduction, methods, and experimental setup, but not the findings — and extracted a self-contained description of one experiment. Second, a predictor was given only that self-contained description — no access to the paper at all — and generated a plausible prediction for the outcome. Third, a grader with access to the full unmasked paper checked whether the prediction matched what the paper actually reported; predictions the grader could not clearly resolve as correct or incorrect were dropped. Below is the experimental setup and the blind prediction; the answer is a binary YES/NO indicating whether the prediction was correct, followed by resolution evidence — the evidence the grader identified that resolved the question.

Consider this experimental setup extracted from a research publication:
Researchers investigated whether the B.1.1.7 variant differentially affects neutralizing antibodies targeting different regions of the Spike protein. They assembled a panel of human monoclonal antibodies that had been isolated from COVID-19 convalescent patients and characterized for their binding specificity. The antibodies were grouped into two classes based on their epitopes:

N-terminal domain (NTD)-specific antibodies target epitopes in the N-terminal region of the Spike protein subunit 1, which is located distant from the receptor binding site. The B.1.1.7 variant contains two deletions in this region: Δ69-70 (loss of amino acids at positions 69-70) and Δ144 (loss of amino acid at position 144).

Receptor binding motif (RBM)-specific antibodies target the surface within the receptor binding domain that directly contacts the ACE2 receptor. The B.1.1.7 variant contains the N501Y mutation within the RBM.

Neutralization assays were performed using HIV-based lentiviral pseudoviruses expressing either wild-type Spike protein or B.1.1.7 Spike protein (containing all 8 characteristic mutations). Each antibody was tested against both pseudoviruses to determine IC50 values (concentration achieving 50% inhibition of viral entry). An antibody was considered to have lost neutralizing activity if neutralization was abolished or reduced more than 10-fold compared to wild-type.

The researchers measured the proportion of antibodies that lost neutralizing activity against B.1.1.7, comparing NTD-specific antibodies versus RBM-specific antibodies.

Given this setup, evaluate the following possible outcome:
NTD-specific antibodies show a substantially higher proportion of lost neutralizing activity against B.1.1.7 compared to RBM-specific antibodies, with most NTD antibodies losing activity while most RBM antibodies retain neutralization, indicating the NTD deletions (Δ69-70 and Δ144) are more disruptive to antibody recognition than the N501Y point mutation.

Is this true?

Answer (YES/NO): YES